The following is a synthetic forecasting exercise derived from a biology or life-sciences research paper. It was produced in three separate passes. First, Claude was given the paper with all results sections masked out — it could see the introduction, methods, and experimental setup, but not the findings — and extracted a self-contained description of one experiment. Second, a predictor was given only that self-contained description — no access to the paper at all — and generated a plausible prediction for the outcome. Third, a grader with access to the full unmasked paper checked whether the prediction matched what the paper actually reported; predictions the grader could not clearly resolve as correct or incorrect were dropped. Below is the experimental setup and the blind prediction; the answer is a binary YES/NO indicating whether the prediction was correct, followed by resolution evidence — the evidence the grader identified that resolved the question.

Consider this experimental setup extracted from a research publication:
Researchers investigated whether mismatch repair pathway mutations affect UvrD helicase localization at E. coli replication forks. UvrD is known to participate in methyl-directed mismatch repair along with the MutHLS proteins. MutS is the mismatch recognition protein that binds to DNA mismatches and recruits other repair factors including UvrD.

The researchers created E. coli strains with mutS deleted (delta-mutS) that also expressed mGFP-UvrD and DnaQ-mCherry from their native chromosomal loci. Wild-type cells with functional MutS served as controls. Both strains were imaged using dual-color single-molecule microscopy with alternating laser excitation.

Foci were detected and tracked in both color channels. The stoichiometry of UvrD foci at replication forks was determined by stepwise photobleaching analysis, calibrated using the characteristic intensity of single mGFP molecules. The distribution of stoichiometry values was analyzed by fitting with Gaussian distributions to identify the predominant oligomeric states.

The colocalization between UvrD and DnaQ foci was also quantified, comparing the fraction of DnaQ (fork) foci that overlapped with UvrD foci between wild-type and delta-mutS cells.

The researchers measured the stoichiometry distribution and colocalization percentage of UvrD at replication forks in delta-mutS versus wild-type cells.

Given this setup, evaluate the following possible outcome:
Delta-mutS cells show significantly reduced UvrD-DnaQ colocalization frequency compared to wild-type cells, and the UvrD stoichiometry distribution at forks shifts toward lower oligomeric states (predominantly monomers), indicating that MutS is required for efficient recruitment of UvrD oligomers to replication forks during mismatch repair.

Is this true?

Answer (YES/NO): NO